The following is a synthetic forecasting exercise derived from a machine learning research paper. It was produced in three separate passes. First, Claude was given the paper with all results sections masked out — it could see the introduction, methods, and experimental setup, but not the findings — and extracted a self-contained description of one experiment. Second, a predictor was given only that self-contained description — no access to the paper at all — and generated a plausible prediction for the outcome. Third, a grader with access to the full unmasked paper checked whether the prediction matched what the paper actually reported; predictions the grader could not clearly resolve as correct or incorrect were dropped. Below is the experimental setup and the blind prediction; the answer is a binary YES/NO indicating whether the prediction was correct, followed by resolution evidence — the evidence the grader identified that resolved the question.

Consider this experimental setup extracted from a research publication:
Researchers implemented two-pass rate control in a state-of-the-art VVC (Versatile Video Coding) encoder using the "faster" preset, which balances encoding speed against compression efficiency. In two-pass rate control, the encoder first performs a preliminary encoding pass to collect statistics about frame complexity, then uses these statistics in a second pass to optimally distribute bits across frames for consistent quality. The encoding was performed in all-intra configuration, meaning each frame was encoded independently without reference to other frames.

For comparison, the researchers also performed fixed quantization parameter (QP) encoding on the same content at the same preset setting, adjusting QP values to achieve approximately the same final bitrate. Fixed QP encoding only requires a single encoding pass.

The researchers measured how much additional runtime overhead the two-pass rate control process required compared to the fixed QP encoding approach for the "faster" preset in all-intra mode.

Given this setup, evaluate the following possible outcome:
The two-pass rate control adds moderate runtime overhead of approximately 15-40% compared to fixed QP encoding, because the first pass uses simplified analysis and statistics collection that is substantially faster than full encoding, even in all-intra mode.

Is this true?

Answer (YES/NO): NO